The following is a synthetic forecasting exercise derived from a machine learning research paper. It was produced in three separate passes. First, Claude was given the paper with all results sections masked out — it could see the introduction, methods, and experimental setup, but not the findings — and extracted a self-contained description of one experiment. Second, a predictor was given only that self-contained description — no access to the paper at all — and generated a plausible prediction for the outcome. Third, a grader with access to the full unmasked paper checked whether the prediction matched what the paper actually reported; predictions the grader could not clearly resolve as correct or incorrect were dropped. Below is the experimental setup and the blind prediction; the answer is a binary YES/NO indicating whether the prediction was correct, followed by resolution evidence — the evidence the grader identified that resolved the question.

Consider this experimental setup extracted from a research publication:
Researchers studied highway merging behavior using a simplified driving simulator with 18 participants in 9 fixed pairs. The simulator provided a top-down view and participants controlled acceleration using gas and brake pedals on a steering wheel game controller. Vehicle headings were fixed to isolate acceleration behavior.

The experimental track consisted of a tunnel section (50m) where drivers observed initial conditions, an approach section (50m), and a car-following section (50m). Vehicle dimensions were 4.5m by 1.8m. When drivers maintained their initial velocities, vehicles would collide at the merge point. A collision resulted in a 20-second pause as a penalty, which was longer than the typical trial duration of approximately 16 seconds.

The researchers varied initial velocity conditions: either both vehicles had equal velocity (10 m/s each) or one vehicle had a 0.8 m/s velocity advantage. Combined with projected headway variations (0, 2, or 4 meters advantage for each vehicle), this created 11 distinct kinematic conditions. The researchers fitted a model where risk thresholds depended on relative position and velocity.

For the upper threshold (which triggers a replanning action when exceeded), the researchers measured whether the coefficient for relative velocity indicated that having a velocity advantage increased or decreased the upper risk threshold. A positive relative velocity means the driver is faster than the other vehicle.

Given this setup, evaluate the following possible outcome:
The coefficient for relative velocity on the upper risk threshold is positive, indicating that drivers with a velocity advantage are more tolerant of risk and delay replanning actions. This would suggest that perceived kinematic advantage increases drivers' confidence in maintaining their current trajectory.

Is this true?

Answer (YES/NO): YES